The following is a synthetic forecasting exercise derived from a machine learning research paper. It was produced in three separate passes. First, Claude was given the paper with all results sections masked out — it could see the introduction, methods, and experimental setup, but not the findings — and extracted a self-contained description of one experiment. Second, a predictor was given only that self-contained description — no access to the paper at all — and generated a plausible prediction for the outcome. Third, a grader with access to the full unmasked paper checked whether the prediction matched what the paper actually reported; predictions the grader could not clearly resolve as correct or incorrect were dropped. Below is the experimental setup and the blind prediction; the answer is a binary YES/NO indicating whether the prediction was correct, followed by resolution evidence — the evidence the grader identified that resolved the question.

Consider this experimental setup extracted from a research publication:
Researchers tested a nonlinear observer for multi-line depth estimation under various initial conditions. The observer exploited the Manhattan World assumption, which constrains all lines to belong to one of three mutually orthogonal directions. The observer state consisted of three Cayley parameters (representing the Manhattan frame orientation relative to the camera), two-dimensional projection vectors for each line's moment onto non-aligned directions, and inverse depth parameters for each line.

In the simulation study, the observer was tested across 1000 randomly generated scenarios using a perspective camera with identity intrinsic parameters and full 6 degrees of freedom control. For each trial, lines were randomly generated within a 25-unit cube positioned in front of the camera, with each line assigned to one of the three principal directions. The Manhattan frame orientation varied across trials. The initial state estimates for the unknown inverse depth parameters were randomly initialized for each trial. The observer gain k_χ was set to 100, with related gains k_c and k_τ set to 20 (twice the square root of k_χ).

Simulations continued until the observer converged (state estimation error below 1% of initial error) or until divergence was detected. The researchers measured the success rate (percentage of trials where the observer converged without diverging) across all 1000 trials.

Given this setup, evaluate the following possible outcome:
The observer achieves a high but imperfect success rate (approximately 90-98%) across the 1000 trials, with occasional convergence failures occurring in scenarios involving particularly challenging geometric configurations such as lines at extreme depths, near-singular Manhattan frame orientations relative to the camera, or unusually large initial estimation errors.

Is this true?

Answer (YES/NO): NO